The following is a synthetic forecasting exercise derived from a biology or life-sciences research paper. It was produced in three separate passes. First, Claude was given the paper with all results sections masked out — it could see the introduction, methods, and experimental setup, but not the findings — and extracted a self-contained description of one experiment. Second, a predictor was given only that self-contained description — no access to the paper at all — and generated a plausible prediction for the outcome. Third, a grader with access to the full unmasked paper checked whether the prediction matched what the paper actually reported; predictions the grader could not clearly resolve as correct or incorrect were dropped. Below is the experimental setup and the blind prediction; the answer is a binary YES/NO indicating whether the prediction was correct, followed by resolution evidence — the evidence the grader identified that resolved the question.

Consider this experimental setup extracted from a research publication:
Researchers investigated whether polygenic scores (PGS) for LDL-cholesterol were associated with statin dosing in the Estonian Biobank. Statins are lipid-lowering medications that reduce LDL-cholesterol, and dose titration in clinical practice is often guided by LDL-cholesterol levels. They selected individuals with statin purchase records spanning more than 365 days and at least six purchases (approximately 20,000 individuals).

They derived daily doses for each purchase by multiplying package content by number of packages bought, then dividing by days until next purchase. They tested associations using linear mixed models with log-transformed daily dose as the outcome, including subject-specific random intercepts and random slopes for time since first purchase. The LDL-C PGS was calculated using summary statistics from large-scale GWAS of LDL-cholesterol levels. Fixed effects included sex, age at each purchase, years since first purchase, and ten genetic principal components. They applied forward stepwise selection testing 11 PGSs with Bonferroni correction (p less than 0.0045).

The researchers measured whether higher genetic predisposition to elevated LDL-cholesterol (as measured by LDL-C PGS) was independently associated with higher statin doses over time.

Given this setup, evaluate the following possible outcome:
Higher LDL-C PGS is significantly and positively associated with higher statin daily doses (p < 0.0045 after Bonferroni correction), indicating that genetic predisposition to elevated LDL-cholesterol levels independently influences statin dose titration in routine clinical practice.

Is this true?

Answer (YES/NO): NO